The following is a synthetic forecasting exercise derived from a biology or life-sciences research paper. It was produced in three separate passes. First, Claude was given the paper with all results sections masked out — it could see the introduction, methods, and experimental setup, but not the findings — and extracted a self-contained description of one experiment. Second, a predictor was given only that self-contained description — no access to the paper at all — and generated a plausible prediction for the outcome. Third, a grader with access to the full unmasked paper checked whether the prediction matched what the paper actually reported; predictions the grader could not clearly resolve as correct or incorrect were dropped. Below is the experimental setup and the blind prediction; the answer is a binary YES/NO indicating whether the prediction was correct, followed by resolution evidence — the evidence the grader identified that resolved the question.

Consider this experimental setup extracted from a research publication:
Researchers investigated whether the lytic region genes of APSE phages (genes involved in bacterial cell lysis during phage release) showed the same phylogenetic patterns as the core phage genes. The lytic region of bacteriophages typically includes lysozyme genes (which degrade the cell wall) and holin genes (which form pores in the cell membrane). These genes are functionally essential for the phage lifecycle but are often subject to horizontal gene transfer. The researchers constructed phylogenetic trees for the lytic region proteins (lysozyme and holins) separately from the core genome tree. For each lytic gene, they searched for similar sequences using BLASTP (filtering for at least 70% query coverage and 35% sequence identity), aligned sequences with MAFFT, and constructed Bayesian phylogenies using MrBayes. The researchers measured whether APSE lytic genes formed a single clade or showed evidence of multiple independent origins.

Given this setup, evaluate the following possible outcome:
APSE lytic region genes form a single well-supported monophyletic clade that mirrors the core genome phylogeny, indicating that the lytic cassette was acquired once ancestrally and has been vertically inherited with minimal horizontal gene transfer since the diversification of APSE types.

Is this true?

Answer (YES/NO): NO